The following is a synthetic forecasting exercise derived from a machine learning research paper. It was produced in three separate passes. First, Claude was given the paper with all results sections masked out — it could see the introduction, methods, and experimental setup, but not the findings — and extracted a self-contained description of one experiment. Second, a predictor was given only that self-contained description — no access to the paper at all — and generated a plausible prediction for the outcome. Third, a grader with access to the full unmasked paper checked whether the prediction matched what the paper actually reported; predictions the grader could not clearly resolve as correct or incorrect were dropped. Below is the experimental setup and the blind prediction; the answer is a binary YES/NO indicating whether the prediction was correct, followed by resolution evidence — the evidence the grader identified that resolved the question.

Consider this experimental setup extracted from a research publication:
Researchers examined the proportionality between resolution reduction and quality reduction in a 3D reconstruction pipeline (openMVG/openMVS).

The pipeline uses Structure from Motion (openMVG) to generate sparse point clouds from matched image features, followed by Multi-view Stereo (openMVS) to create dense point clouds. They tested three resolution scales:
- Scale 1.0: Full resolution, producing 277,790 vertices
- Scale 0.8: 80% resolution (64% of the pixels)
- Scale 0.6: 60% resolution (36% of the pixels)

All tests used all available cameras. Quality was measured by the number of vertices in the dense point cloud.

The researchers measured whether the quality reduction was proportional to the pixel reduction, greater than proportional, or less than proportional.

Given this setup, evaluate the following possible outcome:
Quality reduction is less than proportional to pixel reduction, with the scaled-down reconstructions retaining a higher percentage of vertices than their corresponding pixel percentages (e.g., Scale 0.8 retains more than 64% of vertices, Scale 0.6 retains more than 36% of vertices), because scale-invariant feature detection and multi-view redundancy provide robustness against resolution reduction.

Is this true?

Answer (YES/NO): NO